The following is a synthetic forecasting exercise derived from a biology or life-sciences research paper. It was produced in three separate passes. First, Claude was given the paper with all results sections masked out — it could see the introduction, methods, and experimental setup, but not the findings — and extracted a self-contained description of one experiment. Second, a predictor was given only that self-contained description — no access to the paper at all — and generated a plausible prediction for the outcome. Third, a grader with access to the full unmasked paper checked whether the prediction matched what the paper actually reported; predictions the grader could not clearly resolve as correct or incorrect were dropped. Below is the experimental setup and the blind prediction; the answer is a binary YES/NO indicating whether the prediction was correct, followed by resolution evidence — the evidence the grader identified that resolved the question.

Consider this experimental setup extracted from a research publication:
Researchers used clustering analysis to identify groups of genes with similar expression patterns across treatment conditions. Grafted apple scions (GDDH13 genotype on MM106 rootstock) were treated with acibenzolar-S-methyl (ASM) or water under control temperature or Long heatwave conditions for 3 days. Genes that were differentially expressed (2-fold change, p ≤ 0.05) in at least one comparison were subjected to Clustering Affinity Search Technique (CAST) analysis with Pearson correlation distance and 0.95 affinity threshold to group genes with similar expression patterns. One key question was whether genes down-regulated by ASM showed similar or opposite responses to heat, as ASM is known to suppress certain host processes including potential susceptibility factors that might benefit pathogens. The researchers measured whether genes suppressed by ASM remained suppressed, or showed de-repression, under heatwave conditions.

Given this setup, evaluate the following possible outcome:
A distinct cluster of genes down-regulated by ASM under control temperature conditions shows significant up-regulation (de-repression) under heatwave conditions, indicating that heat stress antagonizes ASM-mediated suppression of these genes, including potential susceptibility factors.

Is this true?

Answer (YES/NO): YES